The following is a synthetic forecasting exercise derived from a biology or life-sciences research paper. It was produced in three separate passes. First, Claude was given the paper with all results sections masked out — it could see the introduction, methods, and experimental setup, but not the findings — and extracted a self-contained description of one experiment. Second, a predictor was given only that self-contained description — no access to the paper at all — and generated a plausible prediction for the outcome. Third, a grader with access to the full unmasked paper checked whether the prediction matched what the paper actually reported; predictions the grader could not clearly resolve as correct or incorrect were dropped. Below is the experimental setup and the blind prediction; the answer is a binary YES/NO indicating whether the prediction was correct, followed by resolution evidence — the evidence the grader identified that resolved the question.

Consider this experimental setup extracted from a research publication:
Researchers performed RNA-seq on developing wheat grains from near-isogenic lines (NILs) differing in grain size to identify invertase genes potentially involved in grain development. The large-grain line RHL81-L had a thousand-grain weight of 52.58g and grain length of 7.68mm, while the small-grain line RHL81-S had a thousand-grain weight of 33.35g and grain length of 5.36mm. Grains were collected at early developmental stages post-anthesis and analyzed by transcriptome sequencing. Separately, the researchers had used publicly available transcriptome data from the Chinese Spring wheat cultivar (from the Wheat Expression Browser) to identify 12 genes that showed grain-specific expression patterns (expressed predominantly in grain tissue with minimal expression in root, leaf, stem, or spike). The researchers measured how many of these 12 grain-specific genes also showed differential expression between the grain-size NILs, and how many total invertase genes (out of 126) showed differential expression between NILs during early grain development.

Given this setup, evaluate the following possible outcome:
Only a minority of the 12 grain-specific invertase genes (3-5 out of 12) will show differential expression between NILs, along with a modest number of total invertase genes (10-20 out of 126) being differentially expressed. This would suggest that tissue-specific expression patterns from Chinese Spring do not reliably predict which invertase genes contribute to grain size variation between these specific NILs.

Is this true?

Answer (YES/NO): NO